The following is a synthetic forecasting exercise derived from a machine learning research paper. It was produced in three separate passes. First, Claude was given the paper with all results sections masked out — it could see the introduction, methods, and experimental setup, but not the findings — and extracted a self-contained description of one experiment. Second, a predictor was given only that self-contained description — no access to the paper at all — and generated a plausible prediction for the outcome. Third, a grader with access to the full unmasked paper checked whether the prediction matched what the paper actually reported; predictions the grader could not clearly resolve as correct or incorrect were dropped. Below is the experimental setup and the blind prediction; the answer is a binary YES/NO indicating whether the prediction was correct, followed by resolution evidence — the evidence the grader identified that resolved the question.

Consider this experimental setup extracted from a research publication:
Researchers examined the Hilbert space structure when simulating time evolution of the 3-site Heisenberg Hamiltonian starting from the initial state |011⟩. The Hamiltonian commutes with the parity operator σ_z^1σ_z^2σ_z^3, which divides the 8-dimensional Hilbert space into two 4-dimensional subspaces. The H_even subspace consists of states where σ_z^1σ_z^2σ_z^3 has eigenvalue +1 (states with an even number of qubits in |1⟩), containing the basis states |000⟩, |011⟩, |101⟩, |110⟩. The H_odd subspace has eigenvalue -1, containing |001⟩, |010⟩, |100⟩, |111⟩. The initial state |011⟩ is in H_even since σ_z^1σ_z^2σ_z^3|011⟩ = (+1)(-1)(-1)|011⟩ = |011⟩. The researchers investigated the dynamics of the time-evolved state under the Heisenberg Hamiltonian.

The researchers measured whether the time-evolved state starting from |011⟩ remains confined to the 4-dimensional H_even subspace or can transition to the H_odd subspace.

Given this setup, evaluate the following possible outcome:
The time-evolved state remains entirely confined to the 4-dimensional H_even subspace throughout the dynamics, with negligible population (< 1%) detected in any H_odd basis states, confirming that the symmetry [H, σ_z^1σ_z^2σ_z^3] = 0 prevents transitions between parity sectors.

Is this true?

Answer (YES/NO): YES